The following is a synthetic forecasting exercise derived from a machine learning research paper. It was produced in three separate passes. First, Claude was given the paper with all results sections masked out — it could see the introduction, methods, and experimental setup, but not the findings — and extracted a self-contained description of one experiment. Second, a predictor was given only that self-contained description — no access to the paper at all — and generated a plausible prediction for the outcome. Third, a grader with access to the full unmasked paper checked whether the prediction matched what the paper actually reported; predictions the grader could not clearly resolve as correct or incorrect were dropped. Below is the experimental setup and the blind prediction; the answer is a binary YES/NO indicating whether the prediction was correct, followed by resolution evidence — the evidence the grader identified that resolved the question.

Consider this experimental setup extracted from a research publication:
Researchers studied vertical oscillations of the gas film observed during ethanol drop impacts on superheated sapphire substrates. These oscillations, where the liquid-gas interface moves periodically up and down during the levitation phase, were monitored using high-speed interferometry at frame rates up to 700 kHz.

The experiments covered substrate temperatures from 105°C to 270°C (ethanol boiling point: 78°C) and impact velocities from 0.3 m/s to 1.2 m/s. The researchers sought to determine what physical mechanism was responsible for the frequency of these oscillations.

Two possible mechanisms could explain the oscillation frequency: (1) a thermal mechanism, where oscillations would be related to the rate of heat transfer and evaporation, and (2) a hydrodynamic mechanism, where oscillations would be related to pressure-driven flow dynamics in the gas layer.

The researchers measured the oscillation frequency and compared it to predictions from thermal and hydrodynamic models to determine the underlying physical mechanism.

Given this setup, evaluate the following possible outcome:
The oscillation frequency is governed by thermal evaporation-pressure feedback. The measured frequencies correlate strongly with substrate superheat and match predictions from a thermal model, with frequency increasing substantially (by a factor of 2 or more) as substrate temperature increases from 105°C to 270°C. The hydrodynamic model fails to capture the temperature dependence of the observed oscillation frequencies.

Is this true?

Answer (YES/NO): NO